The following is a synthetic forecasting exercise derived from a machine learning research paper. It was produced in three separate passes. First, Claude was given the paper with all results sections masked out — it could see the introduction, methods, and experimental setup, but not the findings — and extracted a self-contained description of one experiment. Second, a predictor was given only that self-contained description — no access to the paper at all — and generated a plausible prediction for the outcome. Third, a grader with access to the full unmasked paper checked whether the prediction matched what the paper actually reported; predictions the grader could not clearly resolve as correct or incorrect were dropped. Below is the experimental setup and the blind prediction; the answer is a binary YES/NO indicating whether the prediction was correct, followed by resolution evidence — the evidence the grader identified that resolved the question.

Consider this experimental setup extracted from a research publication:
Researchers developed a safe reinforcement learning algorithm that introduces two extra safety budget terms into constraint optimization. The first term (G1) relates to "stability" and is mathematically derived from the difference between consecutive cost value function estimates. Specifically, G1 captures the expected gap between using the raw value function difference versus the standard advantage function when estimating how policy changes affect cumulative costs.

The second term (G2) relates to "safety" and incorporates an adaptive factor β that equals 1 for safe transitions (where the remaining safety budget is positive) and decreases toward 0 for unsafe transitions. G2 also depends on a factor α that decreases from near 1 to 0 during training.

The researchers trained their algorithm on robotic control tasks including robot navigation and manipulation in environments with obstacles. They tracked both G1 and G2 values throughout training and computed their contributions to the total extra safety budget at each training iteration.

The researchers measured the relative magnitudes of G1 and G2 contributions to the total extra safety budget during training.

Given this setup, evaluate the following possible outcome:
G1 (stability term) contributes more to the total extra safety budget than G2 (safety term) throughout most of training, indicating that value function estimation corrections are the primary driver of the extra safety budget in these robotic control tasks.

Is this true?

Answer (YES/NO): NO